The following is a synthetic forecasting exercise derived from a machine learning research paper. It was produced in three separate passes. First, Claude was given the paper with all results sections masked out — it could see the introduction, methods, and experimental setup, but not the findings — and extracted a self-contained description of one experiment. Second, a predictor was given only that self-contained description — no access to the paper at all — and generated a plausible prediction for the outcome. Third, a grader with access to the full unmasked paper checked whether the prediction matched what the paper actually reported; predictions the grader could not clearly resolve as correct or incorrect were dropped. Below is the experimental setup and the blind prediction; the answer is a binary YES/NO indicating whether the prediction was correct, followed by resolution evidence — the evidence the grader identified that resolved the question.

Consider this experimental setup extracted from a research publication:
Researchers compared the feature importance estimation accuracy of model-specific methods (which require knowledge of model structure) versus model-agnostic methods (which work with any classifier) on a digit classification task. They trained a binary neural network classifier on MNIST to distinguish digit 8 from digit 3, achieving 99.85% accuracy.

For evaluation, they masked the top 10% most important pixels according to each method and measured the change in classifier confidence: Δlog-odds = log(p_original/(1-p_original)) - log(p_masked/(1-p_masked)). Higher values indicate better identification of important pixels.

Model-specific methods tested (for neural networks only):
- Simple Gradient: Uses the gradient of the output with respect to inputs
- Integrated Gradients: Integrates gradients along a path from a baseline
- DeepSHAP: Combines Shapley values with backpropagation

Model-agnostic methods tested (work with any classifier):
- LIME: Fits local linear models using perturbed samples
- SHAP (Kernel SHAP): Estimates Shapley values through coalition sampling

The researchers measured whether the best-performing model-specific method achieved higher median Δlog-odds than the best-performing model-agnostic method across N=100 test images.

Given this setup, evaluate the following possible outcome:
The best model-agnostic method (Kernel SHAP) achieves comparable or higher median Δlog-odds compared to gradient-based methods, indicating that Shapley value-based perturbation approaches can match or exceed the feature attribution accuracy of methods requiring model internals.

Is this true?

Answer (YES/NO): NO